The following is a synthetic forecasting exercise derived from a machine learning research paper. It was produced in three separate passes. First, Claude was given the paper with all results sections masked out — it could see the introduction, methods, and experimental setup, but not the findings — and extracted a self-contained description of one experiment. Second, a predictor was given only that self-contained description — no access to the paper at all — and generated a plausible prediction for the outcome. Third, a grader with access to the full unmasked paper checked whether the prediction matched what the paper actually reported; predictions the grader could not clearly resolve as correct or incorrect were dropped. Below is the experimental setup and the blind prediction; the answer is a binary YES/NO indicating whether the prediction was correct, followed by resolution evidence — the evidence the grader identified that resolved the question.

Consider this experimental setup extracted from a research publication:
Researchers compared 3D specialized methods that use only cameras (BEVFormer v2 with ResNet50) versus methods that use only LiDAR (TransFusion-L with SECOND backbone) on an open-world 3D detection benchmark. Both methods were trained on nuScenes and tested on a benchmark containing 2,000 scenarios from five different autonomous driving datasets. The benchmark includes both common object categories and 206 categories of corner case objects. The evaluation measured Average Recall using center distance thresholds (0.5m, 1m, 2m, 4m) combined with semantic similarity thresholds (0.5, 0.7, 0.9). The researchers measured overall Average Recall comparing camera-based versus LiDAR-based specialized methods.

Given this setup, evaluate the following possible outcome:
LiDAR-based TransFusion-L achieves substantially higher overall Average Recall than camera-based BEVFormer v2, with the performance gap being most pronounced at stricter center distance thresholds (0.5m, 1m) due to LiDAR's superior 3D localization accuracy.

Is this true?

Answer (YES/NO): NO